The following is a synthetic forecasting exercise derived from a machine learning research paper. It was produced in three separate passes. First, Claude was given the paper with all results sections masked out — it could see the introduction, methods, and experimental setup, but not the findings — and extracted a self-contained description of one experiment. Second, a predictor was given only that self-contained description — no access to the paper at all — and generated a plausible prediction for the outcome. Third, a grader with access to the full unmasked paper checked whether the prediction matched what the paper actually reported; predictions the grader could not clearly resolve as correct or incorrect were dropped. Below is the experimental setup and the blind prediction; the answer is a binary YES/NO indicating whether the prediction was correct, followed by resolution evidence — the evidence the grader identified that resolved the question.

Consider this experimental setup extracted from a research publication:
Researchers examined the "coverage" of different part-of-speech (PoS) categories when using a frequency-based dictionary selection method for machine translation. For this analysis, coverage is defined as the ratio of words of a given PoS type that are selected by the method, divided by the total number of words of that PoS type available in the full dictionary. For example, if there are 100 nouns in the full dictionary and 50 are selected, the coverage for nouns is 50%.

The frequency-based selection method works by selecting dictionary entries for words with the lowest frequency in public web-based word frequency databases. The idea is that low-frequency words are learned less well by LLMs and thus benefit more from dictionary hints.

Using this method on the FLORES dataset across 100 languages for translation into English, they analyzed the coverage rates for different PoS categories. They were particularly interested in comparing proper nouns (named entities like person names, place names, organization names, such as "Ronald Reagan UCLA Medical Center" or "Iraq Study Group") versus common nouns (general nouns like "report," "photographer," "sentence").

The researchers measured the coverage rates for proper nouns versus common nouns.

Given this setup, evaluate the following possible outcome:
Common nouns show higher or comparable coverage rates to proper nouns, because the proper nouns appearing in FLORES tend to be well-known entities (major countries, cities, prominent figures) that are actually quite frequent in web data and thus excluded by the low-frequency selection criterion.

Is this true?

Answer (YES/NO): NO